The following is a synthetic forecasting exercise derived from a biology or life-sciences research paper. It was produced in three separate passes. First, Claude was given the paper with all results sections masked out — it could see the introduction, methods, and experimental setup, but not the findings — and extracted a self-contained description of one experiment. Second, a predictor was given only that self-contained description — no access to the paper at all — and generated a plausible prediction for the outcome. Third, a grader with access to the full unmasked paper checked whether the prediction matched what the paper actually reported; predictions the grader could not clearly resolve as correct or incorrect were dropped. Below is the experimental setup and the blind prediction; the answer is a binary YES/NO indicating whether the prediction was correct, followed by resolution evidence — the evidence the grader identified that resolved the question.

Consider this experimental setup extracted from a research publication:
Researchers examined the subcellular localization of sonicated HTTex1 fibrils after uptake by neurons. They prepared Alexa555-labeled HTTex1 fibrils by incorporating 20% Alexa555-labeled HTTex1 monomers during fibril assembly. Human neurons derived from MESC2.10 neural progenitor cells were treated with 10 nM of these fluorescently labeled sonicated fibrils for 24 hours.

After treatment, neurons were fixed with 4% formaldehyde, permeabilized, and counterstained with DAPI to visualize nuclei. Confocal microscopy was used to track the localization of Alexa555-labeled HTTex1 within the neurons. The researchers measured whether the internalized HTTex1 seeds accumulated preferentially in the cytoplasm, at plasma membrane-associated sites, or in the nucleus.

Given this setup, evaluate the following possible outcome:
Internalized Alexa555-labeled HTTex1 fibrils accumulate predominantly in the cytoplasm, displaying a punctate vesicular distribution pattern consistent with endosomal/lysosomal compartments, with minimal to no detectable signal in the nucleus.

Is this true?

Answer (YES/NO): NO